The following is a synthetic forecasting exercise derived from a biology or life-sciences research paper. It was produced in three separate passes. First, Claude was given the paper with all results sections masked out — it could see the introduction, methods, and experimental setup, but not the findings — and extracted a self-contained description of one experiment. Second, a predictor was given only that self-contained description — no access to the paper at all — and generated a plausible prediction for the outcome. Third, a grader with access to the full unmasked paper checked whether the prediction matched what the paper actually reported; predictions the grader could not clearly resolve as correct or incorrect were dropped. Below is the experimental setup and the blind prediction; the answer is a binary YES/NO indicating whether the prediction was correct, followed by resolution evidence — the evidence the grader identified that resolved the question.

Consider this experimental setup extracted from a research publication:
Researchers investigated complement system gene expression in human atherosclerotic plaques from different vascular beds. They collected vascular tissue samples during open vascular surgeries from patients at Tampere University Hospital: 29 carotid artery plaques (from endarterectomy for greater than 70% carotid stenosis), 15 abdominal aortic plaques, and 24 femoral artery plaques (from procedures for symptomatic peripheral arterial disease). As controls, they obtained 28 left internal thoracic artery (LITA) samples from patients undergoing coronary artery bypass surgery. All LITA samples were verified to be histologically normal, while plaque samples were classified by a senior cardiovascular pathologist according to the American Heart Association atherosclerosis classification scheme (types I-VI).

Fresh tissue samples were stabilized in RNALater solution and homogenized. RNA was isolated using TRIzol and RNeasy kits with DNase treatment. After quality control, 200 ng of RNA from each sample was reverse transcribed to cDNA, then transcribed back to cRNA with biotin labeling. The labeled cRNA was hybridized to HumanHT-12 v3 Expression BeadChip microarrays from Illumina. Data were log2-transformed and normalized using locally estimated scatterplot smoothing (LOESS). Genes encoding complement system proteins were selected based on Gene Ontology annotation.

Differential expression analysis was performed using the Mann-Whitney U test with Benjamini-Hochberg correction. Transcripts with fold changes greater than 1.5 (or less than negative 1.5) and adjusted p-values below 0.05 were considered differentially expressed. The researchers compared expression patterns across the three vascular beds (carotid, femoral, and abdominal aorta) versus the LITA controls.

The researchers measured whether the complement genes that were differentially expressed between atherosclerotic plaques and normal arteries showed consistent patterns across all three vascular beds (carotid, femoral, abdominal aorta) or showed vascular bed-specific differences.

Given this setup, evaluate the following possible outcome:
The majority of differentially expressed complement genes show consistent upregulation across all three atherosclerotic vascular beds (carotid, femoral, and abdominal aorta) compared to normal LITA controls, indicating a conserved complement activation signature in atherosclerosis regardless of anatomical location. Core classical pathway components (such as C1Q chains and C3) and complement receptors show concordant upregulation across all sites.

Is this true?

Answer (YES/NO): NO